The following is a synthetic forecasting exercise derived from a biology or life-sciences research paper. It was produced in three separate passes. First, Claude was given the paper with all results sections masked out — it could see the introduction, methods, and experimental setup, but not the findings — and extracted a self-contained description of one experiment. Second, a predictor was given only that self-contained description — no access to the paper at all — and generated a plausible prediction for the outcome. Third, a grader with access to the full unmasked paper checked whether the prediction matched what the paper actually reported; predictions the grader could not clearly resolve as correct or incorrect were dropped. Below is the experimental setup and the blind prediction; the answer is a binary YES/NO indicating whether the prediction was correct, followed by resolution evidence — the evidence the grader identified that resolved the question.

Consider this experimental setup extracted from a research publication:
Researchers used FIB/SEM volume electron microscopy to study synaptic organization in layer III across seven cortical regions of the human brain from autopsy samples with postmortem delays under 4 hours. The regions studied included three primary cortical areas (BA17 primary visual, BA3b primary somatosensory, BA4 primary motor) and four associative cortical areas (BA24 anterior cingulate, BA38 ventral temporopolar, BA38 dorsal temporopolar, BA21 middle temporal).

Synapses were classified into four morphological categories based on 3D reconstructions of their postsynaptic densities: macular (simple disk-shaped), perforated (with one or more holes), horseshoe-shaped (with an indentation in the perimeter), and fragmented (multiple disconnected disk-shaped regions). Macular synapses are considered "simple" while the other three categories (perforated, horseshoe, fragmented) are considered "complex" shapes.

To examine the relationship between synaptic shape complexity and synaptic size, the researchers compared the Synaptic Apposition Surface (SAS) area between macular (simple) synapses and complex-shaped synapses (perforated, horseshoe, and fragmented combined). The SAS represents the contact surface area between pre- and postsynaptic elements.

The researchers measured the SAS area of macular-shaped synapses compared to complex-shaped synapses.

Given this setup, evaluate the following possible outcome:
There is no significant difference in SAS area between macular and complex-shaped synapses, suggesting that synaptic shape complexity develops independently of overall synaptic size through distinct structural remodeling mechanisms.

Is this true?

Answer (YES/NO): NO